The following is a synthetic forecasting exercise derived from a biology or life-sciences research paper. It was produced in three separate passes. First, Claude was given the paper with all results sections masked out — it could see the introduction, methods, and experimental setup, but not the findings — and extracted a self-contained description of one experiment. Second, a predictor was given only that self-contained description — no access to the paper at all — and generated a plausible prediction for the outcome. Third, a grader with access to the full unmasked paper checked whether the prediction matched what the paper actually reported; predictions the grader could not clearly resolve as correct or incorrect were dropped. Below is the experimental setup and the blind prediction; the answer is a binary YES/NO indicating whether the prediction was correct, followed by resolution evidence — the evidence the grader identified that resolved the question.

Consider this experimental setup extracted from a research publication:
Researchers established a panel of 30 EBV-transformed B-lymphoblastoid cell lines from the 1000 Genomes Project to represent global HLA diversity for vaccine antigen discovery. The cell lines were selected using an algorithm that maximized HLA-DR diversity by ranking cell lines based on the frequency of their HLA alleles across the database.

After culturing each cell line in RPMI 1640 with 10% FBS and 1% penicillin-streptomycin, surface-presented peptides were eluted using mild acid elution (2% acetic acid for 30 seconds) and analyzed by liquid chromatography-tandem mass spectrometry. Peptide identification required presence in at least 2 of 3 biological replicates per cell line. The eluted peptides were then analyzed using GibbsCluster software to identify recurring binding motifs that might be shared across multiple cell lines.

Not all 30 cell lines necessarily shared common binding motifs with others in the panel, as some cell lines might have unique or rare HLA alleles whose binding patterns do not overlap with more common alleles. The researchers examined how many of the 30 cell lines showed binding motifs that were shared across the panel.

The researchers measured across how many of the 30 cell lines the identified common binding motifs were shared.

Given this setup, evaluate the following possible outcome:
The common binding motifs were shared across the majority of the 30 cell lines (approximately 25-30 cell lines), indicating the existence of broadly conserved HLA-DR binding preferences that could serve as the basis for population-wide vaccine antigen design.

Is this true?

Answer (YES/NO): NO